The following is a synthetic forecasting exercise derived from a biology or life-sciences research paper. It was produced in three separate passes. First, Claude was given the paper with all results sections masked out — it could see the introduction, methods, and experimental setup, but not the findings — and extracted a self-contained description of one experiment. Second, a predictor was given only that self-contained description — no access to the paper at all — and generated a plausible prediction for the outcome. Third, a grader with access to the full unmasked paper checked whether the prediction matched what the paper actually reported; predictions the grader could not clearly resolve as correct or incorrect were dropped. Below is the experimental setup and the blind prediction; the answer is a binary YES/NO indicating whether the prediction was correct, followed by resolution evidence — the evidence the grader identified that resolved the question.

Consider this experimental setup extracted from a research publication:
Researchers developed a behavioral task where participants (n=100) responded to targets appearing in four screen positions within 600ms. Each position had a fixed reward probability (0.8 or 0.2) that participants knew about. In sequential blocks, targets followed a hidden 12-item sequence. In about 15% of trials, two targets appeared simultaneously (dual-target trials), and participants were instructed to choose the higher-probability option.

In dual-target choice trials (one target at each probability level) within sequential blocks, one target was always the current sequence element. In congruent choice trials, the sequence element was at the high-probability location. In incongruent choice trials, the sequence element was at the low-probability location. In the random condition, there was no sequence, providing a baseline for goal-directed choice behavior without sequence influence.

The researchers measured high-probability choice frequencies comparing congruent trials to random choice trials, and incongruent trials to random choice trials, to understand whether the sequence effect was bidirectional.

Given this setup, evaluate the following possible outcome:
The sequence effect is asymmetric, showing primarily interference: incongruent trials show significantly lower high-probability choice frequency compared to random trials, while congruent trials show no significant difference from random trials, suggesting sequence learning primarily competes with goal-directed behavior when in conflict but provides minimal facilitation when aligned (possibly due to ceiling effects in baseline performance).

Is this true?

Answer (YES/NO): NO